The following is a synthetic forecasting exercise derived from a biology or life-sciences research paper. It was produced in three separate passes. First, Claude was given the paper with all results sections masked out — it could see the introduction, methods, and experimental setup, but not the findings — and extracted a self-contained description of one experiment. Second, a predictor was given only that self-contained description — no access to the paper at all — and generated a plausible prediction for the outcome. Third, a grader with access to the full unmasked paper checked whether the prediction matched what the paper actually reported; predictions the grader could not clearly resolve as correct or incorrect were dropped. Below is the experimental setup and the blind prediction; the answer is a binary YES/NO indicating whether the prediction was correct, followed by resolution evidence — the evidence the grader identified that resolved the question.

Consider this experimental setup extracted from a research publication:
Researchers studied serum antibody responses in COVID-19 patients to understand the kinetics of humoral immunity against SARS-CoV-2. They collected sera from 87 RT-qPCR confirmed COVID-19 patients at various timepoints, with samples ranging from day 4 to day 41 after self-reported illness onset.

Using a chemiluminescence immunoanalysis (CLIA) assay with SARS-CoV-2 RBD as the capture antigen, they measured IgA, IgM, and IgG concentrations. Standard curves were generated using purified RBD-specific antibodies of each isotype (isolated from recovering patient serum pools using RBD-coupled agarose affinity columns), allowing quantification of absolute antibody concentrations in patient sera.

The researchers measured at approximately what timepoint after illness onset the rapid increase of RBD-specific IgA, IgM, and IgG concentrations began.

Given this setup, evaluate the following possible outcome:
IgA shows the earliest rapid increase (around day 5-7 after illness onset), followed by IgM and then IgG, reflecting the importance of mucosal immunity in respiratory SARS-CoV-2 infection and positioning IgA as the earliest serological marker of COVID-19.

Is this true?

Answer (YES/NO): NO